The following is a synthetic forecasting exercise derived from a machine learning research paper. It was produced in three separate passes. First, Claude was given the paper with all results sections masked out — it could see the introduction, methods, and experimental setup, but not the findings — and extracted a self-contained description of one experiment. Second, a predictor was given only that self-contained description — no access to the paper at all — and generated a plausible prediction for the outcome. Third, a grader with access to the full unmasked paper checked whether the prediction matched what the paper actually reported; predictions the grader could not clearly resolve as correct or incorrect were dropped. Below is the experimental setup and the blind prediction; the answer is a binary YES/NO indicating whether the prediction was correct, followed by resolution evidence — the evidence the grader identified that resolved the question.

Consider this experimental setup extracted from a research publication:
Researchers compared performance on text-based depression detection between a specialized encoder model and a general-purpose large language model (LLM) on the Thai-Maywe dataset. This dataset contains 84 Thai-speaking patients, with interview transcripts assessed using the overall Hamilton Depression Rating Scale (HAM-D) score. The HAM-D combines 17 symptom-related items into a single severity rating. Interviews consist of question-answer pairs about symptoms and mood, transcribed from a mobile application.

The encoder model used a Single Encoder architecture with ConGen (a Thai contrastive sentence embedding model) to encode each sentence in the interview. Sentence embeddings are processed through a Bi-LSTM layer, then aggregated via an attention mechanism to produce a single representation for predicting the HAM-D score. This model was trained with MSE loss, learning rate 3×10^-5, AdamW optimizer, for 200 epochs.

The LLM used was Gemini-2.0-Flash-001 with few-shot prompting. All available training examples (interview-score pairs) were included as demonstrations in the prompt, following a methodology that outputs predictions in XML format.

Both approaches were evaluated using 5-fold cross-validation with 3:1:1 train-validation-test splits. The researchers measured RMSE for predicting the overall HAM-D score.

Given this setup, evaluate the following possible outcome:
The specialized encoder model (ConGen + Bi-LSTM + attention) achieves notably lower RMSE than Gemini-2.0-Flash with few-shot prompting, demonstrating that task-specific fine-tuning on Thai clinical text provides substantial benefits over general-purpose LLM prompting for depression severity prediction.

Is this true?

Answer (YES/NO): YES